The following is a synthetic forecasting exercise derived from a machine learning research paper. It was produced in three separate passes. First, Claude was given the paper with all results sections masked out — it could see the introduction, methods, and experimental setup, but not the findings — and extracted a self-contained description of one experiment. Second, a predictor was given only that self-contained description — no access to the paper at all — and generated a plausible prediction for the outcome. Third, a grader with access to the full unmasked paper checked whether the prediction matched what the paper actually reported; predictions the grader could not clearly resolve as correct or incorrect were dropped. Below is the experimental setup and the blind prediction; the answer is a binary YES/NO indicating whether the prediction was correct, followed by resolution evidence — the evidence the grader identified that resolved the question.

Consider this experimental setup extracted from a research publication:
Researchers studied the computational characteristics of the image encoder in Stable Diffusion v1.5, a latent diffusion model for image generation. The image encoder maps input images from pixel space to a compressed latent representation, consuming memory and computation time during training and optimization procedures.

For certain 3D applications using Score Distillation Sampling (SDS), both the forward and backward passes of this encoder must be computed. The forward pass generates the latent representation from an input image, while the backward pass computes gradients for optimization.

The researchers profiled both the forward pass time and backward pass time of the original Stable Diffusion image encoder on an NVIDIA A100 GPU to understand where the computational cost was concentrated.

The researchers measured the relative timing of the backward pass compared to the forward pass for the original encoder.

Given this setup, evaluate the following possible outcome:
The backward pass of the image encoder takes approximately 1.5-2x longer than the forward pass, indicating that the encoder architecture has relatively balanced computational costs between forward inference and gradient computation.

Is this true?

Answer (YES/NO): NO